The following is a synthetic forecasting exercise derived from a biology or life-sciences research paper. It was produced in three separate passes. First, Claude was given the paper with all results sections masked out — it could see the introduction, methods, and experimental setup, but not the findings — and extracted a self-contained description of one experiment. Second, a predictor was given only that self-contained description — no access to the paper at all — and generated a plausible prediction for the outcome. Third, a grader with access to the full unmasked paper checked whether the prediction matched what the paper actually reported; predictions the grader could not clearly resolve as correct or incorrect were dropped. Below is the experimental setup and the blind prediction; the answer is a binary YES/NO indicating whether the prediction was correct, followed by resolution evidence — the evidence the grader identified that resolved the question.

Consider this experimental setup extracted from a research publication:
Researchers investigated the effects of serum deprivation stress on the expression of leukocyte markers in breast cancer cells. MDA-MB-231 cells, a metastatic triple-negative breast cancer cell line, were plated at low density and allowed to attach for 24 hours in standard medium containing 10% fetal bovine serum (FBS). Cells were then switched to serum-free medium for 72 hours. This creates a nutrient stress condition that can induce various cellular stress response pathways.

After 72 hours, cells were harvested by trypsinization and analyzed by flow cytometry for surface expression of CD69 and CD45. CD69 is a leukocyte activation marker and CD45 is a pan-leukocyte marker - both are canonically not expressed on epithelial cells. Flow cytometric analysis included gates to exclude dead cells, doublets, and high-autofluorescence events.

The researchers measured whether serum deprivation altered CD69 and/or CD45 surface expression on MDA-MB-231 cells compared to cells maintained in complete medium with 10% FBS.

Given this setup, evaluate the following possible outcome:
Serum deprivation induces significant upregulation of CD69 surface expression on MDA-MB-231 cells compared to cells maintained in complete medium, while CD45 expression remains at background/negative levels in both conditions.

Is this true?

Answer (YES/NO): NO